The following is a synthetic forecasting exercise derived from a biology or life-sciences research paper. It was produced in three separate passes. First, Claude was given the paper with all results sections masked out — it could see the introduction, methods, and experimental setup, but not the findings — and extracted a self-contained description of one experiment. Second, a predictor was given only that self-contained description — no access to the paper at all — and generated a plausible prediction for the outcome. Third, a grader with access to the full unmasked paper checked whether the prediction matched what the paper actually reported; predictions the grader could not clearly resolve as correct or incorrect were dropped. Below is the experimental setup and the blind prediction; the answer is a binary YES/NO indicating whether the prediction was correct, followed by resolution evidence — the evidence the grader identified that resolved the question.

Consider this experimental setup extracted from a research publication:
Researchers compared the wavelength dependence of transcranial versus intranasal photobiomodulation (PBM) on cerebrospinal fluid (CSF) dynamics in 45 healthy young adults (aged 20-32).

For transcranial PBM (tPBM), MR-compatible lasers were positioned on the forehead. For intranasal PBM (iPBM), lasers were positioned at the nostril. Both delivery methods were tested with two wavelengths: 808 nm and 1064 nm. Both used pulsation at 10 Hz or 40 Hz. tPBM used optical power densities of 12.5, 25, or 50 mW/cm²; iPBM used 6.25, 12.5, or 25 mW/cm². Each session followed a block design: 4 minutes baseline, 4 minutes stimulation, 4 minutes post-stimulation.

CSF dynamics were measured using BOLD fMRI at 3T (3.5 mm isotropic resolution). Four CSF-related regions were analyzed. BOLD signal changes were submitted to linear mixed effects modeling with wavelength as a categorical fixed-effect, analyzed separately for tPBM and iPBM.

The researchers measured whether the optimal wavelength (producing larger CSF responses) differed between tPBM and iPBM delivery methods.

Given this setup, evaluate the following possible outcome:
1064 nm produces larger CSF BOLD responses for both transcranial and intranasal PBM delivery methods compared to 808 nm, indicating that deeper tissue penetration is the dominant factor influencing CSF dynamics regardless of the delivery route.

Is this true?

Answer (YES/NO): NO